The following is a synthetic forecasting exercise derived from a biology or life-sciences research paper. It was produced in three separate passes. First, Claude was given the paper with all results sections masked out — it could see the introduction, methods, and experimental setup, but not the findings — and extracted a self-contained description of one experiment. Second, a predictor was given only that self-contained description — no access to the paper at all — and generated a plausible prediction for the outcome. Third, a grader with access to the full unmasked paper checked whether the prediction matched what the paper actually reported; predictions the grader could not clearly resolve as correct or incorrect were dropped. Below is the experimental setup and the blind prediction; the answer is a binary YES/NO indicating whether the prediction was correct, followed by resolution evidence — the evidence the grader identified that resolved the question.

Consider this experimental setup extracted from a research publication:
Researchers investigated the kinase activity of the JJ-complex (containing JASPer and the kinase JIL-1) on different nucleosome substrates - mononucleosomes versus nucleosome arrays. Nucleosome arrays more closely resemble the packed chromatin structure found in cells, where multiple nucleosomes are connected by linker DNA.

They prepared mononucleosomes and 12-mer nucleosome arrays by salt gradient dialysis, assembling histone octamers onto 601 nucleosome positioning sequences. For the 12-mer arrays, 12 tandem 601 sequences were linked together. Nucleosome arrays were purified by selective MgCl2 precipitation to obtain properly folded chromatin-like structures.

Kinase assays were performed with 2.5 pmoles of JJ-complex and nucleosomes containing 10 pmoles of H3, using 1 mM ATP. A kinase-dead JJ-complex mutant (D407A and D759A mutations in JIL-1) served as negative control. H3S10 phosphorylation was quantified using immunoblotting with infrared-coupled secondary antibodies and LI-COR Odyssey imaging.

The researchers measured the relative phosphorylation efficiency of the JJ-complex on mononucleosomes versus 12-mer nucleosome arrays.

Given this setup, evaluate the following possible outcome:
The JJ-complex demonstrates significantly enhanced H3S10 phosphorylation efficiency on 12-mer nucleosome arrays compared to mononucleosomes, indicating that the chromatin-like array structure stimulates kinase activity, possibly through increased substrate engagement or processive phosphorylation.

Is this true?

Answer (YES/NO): YES